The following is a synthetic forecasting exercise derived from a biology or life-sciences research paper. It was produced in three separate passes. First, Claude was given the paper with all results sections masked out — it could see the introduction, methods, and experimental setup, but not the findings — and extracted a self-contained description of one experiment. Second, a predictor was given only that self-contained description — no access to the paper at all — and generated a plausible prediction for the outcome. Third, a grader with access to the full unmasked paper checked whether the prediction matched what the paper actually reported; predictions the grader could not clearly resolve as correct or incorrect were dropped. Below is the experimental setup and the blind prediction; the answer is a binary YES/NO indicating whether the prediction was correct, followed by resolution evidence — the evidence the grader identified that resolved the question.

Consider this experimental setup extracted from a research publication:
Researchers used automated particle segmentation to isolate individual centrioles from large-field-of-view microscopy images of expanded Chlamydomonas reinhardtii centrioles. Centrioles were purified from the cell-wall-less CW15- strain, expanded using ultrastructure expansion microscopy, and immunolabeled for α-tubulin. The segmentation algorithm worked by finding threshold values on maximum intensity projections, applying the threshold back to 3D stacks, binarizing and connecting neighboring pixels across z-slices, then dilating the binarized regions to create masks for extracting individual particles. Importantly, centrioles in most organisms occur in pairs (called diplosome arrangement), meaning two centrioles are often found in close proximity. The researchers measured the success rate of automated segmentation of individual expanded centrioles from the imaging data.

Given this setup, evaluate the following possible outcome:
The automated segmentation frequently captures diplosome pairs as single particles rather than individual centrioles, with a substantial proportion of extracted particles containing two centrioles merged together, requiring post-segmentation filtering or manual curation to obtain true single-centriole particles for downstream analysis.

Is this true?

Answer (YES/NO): NO